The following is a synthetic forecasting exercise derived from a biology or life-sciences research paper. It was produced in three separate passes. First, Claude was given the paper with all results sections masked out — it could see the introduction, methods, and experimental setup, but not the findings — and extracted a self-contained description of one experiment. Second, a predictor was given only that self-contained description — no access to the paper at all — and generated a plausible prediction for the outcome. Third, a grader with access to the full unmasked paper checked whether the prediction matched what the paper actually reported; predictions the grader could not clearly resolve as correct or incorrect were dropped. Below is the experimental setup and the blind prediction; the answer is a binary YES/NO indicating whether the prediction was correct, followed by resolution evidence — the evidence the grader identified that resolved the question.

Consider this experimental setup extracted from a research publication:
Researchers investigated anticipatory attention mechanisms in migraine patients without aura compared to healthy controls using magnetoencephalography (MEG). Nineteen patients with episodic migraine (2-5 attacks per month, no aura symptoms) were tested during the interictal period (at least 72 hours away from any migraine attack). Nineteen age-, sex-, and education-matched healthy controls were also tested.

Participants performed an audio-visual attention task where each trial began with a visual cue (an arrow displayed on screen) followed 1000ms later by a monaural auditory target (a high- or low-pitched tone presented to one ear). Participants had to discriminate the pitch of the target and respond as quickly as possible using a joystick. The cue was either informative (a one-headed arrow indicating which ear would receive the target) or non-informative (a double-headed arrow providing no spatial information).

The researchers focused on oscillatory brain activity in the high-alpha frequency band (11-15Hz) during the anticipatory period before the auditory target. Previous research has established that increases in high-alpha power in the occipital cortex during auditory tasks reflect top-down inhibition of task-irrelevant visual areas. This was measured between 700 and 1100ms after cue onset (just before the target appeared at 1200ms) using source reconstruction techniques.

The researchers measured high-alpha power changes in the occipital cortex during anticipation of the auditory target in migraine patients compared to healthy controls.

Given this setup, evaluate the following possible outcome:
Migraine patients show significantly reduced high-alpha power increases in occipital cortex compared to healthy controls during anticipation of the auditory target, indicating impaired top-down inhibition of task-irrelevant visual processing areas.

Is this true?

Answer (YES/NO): YES